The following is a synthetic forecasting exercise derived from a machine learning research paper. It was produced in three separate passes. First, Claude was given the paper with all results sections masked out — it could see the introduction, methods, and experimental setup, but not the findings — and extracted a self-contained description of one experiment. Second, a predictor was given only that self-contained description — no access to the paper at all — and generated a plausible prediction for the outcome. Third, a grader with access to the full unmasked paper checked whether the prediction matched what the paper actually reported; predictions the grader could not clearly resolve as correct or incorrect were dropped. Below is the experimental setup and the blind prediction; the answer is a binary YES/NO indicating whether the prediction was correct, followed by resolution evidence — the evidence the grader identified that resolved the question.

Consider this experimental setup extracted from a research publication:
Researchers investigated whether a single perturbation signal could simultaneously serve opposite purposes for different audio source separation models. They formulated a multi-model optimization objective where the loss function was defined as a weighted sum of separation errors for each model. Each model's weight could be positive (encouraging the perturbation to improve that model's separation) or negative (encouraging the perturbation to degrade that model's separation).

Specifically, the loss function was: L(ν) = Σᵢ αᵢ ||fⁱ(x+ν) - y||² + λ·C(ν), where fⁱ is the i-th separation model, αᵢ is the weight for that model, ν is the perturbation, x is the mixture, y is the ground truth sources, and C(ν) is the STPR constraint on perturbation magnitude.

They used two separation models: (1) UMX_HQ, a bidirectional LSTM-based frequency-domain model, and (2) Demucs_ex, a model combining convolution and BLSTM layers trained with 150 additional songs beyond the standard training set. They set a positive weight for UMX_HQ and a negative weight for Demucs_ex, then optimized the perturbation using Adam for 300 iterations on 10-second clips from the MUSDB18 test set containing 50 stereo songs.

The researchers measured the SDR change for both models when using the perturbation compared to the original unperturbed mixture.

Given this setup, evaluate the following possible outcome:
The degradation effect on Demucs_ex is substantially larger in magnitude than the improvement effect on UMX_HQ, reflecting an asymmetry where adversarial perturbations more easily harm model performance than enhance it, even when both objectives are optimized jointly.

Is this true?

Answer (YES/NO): YES